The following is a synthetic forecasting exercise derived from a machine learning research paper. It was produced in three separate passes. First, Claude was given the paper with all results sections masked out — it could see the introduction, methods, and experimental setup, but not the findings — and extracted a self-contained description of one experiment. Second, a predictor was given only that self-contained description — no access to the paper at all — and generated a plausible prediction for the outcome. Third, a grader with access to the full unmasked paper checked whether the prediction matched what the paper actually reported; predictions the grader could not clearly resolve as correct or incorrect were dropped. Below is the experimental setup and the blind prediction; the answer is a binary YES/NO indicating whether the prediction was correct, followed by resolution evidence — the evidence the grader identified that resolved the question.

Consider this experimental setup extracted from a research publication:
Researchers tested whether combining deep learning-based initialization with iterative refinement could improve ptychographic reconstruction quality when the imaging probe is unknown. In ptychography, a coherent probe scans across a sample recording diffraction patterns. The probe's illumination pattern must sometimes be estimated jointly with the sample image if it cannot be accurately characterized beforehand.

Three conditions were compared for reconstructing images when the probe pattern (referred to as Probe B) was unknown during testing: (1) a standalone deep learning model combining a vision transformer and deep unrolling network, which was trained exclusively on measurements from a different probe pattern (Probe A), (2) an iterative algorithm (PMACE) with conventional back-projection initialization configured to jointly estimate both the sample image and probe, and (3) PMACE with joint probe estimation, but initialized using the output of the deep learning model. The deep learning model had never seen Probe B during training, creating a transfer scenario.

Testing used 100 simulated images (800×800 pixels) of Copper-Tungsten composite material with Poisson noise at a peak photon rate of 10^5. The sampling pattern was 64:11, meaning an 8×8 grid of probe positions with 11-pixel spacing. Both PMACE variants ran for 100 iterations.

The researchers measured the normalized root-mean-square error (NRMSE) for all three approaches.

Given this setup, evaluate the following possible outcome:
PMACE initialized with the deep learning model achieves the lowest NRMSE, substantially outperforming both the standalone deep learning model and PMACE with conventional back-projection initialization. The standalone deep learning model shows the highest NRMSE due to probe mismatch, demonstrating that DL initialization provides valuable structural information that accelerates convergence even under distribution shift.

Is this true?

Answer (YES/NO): NO